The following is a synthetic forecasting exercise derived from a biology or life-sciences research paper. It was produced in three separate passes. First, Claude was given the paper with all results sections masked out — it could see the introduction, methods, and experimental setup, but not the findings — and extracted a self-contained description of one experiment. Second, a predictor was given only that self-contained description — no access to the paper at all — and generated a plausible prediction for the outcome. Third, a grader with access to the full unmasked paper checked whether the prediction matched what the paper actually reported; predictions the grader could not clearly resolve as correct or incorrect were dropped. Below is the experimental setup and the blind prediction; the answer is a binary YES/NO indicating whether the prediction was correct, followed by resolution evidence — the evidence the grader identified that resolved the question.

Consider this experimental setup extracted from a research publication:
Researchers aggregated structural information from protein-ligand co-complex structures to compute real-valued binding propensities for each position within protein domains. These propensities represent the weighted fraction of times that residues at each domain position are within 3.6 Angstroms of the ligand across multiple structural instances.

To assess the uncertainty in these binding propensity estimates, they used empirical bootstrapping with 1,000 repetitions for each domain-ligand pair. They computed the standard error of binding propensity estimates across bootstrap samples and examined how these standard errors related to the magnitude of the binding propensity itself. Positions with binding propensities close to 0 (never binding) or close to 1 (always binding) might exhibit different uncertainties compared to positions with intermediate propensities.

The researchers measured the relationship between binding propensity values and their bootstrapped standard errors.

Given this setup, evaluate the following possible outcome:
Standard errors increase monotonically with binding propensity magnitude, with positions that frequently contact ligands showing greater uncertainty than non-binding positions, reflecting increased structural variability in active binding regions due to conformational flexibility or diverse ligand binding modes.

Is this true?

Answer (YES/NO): NO